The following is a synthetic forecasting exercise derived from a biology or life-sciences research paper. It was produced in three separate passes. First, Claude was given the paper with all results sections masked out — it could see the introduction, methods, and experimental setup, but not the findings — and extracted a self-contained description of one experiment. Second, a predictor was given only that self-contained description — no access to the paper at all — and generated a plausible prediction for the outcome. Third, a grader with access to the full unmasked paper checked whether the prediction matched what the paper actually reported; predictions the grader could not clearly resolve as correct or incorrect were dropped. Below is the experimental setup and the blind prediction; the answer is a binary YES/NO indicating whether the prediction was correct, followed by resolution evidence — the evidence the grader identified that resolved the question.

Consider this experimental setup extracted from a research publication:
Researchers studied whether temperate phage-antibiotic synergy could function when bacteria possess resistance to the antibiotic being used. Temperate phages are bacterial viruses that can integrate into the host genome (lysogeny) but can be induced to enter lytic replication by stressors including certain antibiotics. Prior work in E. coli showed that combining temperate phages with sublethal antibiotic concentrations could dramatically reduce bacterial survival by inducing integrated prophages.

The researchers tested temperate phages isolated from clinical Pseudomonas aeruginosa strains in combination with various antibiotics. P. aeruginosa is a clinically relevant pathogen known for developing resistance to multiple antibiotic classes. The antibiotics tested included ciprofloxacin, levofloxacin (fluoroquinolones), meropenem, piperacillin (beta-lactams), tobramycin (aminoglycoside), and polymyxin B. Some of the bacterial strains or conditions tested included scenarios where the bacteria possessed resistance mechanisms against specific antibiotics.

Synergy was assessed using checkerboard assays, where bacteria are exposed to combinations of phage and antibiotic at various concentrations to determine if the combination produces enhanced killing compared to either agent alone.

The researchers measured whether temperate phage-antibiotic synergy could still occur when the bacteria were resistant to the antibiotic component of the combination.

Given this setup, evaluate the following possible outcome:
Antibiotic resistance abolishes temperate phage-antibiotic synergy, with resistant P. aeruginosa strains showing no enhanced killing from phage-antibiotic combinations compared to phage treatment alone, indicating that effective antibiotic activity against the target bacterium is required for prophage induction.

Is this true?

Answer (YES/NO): NO